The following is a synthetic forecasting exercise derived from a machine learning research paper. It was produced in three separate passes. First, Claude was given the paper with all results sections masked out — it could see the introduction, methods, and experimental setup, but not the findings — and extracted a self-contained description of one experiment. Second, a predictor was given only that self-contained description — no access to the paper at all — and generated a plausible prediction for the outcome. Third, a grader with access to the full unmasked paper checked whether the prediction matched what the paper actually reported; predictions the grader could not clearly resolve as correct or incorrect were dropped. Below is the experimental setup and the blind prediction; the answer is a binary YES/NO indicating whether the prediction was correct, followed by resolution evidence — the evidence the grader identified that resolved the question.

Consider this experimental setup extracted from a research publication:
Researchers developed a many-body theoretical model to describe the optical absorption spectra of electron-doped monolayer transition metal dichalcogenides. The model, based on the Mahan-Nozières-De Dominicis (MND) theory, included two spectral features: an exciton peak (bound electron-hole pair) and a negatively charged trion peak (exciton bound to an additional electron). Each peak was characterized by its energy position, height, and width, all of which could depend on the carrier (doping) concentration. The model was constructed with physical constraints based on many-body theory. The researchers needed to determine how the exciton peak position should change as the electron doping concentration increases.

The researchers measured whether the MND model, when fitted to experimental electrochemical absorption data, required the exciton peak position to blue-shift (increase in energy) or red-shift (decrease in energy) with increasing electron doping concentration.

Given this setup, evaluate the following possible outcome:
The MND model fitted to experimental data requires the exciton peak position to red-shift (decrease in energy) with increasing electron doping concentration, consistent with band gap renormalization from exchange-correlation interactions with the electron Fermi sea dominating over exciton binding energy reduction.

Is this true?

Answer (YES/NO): NO